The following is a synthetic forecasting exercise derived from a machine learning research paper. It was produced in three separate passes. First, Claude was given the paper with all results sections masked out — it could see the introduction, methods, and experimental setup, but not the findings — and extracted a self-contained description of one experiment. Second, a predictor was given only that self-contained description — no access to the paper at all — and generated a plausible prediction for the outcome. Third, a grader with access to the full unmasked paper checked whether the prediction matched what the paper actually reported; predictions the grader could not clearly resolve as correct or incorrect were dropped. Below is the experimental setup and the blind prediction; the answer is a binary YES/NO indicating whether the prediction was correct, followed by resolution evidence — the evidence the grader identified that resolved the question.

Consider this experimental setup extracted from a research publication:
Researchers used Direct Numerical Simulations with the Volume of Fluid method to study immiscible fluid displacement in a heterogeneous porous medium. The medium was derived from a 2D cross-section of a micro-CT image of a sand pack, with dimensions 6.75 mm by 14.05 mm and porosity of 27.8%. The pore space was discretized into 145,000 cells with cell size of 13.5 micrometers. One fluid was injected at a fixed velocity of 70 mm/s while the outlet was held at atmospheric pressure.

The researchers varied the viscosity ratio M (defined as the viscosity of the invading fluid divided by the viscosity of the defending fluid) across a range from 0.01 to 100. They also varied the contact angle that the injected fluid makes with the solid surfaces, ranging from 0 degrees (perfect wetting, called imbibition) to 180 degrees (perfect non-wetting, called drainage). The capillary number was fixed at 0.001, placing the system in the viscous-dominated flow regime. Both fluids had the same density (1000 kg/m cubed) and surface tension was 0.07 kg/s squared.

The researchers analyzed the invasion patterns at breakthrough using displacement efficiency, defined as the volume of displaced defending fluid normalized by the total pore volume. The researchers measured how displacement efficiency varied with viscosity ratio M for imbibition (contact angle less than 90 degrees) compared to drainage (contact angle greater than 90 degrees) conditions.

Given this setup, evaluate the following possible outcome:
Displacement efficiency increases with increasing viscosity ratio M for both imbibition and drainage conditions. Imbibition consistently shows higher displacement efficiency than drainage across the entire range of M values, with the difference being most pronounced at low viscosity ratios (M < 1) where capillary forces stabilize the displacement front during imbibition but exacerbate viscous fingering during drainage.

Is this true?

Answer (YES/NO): NO